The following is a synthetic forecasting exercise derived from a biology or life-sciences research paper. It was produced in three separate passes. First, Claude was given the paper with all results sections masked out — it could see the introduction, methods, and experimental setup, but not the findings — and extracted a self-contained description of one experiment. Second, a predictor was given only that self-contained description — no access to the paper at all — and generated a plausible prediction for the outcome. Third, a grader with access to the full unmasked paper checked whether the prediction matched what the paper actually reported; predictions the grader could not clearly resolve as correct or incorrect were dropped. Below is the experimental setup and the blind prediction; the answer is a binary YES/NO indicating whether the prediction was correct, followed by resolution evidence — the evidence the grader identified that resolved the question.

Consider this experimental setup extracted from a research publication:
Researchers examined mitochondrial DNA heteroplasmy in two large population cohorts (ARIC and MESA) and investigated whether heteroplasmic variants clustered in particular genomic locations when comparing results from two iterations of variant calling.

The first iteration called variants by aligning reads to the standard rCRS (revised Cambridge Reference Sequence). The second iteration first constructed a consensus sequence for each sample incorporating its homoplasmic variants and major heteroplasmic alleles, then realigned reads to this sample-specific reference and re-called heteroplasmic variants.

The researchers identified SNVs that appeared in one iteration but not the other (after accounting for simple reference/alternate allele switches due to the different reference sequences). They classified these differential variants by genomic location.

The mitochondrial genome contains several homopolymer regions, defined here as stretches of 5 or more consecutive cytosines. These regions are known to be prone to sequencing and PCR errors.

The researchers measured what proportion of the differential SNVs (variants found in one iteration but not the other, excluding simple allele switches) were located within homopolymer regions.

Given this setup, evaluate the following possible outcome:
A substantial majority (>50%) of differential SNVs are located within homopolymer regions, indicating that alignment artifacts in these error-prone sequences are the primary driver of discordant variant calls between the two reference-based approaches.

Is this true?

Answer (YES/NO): YES